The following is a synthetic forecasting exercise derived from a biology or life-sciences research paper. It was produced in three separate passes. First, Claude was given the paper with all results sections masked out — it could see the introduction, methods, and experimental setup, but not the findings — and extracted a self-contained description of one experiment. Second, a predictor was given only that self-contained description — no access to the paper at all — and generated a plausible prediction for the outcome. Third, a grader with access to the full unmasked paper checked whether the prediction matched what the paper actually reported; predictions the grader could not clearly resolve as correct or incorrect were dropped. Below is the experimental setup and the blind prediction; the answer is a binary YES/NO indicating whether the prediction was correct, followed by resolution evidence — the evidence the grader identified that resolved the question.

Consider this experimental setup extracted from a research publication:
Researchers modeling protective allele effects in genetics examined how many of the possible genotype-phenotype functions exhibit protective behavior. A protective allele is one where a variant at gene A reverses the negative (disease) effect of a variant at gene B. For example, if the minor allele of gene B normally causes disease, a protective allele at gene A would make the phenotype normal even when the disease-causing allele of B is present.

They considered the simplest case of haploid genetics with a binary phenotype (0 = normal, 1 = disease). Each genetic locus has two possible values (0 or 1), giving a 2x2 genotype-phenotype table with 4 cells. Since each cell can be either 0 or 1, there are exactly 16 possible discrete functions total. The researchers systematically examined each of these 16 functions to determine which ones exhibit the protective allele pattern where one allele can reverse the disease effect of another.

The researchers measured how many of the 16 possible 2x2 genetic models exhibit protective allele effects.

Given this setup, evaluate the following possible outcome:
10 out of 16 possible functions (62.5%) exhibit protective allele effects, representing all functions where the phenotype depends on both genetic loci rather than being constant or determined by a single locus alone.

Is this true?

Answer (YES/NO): NO